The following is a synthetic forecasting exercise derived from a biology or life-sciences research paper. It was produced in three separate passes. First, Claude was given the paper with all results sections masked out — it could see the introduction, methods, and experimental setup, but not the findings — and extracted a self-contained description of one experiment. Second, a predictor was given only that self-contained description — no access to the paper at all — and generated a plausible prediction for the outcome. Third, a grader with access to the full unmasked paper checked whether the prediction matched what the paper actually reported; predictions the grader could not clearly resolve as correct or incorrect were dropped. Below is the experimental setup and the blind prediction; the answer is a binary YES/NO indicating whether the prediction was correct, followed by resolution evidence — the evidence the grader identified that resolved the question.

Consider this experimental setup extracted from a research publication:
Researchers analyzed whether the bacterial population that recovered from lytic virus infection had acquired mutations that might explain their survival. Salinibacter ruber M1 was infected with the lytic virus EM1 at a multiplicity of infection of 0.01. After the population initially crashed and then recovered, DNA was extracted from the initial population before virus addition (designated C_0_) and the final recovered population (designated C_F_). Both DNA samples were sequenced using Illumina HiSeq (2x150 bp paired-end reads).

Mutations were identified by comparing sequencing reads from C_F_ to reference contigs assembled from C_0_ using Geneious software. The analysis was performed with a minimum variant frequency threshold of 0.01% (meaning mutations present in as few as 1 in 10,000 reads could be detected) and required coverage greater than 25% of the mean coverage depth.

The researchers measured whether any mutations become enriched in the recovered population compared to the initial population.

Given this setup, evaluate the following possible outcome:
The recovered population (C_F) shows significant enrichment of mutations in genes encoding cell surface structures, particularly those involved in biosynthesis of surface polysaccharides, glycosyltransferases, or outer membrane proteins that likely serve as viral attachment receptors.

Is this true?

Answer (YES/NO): NO